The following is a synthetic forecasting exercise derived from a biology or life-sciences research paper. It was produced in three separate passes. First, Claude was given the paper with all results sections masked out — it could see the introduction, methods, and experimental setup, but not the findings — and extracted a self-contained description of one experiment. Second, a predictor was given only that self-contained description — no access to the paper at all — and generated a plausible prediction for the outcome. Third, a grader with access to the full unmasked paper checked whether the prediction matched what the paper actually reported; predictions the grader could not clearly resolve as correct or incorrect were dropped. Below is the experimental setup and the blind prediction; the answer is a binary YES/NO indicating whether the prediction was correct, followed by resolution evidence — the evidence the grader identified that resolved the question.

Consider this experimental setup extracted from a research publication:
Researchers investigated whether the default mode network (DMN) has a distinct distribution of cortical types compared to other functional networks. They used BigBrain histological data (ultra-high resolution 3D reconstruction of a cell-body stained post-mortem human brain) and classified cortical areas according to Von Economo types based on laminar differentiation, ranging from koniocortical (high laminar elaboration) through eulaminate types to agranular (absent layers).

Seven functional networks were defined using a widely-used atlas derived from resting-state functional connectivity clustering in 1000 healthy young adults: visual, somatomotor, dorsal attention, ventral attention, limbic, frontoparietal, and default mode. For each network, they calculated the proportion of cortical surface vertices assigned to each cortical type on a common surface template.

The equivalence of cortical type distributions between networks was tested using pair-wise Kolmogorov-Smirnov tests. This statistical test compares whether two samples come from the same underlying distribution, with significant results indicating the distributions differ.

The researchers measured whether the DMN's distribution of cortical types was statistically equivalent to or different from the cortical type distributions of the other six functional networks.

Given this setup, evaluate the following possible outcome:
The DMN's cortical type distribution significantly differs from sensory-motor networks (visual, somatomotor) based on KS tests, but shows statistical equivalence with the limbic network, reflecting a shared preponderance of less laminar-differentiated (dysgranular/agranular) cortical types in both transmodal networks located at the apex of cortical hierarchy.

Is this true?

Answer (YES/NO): NO